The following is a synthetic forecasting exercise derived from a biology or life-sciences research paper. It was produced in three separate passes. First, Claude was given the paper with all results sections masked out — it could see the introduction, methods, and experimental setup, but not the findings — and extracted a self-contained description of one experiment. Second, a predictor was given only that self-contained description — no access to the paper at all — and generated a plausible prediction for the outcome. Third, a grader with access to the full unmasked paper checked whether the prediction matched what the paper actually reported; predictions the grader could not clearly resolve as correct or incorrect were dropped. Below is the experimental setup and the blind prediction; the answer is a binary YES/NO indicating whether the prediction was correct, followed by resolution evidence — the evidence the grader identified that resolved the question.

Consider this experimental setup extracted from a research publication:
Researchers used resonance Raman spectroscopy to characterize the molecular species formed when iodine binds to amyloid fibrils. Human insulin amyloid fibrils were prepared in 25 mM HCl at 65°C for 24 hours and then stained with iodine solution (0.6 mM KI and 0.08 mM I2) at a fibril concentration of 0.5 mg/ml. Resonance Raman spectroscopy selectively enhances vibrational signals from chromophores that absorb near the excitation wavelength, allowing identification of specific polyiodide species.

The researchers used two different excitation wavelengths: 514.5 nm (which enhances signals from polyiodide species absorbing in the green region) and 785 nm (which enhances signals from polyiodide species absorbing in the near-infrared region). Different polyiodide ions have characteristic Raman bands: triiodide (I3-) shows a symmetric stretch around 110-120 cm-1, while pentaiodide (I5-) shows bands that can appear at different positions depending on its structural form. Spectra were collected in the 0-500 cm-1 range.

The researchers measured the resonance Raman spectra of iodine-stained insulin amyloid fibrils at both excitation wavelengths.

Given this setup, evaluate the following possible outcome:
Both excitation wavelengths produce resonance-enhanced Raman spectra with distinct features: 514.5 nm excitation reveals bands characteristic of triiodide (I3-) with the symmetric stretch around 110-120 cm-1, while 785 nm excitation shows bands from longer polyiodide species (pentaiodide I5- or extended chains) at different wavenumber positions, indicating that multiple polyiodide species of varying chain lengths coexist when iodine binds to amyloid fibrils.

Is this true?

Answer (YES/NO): NO